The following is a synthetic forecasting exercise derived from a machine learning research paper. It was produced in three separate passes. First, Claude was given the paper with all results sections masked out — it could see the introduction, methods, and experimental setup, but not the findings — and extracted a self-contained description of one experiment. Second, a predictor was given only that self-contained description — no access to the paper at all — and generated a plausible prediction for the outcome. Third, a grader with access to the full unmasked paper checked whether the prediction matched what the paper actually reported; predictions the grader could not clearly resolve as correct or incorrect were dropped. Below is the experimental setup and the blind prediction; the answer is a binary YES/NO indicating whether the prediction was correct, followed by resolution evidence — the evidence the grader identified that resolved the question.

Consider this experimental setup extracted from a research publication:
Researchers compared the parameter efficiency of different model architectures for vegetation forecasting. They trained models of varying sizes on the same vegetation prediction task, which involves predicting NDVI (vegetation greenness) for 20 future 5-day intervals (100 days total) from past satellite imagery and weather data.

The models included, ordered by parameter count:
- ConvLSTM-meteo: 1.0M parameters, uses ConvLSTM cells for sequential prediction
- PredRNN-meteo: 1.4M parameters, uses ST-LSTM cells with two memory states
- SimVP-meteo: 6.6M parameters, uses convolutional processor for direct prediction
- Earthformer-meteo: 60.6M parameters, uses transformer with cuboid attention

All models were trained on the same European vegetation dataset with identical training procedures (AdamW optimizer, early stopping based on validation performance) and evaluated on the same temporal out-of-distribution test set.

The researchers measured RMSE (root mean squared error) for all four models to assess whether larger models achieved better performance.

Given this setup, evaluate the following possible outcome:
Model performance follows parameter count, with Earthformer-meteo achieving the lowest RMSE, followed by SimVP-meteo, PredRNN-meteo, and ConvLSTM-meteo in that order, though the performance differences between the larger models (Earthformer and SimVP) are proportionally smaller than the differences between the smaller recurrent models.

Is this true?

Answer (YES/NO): NO